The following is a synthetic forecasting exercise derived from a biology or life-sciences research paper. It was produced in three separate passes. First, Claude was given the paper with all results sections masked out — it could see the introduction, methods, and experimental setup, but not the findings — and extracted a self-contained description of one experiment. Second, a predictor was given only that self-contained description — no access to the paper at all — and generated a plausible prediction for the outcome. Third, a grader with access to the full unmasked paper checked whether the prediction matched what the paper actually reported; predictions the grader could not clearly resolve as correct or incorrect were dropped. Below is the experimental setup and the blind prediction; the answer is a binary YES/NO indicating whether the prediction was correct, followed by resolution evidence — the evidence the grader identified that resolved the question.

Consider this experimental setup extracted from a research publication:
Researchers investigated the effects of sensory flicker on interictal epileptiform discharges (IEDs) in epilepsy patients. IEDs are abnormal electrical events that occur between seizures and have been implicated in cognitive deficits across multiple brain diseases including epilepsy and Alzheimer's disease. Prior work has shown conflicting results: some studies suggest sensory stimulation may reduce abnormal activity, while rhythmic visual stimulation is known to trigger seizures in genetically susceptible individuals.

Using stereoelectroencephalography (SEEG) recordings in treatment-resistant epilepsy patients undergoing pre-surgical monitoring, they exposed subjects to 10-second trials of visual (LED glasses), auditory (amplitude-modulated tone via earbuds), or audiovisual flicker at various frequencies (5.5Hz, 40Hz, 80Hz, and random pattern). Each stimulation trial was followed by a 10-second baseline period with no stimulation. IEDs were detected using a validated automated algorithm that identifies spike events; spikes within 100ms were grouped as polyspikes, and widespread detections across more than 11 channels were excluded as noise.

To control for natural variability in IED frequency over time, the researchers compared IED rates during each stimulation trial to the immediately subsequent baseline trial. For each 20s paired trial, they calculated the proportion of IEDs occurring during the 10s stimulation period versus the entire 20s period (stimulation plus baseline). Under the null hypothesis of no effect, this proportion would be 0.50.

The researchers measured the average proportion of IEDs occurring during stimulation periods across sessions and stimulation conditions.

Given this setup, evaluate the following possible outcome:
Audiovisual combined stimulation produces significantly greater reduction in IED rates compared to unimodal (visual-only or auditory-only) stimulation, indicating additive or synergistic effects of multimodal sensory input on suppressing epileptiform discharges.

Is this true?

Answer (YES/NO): NO